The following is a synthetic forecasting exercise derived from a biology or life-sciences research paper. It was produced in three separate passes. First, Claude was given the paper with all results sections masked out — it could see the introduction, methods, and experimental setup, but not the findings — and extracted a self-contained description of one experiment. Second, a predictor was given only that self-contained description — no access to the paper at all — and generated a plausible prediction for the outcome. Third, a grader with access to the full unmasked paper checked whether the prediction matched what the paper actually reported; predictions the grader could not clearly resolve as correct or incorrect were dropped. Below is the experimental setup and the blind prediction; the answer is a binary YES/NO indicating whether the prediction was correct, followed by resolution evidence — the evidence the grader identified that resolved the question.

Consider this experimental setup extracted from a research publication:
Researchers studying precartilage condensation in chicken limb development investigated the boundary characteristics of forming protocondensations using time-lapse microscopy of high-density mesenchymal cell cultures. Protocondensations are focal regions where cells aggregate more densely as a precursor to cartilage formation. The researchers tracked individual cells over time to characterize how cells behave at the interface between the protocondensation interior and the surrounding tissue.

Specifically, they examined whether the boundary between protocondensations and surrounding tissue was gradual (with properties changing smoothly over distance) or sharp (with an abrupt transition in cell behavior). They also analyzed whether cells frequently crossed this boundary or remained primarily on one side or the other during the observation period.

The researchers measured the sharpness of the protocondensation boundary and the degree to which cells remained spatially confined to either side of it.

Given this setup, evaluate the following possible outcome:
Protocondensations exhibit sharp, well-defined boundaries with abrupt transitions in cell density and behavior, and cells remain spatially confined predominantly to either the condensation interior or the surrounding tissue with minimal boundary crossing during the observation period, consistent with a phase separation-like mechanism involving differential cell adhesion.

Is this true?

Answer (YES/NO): YES